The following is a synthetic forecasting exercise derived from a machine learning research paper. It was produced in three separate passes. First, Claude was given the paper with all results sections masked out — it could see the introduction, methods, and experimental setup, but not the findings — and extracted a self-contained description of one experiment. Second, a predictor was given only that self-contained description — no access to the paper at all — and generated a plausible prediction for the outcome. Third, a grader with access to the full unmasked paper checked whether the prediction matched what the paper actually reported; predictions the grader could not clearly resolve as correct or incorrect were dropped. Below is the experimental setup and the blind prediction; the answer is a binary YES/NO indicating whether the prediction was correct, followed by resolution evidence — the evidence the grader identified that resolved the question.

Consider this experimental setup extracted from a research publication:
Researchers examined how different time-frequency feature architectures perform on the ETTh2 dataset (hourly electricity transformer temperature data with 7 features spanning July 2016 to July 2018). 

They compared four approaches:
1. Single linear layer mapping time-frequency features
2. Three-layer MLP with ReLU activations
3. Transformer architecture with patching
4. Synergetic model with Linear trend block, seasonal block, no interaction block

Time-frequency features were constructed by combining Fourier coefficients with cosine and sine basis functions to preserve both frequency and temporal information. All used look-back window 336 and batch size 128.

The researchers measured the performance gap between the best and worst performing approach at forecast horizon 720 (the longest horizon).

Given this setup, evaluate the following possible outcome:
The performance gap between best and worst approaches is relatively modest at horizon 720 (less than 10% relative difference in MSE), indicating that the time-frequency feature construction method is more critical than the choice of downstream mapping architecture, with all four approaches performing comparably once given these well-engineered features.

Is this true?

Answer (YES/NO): NO